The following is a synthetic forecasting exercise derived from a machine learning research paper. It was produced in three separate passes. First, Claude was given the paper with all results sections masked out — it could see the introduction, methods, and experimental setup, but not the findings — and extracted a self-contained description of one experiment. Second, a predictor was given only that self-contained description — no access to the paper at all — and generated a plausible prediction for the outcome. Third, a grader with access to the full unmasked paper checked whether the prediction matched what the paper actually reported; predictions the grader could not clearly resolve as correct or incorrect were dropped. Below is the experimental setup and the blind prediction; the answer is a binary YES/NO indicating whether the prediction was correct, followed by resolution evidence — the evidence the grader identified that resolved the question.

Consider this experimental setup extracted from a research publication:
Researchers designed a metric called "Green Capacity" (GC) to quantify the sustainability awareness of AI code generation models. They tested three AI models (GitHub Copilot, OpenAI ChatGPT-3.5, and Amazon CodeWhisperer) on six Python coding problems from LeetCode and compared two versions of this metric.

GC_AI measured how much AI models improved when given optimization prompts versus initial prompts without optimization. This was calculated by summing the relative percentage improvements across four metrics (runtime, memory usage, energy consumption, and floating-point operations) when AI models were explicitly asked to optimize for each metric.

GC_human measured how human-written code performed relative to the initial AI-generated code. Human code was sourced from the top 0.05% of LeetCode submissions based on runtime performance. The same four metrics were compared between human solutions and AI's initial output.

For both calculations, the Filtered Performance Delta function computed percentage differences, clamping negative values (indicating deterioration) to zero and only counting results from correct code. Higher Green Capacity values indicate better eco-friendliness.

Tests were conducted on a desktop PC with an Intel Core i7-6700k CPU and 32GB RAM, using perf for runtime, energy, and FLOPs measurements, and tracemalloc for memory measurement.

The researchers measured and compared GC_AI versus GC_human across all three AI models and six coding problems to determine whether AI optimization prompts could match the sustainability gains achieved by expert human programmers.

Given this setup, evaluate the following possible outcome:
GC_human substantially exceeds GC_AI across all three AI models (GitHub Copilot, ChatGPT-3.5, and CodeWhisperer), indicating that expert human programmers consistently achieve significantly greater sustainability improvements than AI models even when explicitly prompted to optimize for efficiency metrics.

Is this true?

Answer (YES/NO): NO